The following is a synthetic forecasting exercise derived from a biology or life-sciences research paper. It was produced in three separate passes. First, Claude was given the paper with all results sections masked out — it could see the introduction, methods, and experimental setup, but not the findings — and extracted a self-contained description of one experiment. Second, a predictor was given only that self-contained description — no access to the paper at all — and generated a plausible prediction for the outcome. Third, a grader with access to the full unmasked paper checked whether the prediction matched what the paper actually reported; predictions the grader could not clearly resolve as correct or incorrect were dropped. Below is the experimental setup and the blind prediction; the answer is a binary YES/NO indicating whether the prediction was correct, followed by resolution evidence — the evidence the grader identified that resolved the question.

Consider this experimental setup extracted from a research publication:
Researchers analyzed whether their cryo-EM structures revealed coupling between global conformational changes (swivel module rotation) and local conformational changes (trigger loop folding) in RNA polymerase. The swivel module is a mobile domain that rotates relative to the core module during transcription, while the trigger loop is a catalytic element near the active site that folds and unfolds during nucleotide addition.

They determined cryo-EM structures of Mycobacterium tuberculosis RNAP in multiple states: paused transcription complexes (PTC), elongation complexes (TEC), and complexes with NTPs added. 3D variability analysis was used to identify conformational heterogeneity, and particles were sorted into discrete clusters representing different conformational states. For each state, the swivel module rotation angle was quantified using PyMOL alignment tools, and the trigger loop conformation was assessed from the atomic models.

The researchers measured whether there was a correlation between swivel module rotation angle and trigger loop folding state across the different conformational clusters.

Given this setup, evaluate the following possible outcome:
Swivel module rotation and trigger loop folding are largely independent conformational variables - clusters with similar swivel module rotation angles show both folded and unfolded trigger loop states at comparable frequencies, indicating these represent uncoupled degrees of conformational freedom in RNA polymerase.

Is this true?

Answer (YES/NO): NO